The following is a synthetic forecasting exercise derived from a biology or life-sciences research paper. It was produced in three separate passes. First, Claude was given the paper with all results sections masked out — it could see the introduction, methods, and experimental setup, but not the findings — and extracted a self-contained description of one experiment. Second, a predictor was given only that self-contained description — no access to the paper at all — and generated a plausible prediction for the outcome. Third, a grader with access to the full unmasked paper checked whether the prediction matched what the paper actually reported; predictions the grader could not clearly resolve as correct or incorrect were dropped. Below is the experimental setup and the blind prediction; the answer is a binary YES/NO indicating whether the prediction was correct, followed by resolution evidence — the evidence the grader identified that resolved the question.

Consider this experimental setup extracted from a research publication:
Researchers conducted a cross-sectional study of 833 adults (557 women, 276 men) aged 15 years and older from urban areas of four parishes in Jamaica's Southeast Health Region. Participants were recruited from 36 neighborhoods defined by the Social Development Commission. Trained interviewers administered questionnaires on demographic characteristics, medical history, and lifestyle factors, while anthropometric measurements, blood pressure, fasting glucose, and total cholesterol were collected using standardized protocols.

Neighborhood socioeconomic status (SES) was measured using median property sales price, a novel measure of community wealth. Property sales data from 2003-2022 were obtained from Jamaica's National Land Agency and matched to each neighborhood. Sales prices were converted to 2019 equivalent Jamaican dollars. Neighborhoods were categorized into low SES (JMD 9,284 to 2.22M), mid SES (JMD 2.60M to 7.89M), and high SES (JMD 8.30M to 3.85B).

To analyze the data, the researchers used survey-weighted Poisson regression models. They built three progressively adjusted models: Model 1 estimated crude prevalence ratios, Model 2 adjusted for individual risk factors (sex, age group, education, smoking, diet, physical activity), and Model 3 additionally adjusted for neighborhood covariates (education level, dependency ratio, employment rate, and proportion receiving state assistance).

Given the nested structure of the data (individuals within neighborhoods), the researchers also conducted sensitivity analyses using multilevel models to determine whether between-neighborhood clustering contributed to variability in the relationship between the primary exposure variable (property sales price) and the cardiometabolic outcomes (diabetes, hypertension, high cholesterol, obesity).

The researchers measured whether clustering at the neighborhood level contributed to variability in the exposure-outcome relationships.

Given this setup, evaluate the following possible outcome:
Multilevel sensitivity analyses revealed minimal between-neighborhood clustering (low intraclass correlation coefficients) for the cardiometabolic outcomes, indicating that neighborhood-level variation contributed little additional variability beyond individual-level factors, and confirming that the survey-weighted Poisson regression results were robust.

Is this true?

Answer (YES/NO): NO